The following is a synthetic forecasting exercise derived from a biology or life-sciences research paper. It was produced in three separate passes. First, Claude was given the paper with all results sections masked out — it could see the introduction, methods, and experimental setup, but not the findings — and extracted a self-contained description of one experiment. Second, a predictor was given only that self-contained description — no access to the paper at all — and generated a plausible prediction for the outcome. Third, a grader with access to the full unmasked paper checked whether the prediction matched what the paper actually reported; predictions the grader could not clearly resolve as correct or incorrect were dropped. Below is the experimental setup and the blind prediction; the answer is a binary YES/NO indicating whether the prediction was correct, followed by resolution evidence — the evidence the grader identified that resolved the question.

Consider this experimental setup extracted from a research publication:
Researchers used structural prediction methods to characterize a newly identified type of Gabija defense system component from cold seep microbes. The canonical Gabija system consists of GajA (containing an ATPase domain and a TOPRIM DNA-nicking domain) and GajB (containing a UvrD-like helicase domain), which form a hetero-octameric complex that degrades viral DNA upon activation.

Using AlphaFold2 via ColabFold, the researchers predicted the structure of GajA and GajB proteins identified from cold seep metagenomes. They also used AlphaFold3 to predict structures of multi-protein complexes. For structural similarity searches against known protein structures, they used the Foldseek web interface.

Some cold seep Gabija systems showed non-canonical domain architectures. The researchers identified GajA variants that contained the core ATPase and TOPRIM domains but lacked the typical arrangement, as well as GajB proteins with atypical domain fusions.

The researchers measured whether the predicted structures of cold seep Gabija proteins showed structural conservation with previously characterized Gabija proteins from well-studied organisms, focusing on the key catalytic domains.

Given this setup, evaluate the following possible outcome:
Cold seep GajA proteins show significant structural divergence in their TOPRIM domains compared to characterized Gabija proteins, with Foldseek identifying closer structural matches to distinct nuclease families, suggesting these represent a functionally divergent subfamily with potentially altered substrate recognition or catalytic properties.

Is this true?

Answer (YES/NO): NO